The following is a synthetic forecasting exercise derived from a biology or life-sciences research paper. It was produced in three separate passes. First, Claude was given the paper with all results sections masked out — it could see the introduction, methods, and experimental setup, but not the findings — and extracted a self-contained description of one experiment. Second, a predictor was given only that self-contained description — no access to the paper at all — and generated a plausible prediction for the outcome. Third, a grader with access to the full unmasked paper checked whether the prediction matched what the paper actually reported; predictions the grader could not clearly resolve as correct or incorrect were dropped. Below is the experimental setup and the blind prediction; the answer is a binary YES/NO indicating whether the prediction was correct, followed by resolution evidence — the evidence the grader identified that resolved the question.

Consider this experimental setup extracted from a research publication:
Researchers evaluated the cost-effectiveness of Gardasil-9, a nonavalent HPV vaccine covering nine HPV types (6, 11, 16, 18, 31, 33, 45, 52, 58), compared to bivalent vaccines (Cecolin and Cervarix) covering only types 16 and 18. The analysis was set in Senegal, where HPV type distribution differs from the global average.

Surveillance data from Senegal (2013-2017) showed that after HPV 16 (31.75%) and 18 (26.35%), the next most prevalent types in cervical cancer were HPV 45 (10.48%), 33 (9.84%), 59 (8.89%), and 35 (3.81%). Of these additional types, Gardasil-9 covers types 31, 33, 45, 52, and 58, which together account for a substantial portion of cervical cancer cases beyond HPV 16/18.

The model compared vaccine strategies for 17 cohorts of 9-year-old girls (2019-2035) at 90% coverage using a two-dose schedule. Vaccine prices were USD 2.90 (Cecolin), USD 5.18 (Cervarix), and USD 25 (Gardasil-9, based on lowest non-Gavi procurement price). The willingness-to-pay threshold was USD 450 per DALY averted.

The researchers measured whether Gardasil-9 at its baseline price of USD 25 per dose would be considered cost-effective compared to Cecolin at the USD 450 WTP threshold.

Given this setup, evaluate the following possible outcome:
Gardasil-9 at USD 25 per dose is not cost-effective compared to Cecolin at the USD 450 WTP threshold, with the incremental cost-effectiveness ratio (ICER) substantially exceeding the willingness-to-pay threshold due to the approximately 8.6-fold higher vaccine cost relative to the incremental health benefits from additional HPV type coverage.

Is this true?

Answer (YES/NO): YES